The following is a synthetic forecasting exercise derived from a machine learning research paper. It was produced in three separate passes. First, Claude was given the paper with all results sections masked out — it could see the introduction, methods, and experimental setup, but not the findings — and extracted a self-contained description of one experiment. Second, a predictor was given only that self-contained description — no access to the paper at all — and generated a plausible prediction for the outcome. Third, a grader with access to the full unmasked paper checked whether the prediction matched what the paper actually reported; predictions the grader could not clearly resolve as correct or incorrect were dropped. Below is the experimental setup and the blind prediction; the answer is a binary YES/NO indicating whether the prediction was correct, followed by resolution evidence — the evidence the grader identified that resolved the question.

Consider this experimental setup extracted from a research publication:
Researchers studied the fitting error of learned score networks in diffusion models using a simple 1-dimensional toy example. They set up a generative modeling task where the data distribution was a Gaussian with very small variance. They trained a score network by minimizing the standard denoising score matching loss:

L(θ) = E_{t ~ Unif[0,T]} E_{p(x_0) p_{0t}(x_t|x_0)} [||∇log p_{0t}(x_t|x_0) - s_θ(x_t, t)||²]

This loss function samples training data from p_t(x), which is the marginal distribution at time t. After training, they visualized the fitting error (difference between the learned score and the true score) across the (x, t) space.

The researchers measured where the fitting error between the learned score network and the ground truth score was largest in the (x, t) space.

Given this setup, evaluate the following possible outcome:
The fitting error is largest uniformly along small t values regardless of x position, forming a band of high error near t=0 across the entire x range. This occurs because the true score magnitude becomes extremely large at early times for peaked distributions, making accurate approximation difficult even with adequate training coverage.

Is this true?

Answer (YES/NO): NO